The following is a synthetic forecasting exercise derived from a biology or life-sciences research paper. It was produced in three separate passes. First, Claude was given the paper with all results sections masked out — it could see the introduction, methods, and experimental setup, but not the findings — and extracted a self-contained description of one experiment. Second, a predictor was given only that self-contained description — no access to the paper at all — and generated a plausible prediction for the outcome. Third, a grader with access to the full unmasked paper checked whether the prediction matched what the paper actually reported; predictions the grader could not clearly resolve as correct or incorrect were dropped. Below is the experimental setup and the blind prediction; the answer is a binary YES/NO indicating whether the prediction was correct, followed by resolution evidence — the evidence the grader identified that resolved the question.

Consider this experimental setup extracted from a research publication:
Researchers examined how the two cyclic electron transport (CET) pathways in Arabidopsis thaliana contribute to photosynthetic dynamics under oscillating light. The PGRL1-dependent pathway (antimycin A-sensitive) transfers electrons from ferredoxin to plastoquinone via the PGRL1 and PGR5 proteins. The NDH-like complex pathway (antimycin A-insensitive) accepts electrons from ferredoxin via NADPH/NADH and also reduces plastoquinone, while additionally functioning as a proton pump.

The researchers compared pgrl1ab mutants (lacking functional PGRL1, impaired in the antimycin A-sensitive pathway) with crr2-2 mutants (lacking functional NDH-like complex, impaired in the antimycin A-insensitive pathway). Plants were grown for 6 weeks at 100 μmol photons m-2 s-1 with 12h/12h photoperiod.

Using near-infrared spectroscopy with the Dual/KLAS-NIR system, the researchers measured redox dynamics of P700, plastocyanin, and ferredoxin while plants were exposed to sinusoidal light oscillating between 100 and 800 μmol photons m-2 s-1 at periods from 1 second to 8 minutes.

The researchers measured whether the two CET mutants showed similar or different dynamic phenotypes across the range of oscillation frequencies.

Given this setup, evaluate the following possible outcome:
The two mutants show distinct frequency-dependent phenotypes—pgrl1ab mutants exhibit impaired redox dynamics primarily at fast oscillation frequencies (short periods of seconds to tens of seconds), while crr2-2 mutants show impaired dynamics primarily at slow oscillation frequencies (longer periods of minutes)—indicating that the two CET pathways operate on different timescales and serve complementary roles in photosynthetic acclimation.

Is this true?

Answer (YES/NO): NO